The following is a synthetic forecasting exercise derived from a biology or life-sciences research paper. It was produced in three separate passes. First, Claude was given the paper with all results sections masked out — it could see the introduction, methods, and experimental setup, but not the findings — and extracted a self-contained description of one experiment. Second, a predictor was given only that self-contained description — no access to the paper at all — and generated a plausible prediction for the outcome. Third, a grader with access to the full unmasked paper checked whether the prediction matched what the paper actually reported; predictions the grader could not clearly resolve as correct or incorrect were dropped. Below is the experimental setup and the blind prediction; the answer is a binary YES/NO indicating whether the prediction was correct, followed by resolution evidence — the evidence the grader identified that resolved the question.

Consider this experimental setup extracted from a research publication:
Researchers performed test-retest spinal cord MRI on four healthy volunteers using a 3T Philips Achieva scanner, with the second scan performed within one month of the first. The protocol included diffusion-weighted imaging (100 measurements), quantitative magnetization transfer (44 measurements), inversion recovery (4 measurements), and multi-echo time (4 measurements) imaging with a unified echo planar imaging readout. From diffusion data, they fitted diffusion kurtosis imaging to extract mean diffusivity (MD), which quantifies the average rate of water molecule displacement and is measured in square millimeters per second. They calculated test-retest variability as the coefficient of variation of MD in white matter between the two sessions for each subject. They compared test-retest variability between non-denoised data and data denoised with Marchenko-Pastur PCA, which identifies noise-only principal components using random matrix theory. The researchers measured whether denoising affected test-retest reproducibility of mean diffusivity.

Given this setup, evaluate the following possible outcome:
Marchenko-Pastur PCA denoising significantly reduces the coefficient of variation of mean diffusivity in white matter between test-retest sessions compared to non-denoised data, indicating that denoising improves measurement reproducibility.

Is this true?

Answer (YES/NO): NO